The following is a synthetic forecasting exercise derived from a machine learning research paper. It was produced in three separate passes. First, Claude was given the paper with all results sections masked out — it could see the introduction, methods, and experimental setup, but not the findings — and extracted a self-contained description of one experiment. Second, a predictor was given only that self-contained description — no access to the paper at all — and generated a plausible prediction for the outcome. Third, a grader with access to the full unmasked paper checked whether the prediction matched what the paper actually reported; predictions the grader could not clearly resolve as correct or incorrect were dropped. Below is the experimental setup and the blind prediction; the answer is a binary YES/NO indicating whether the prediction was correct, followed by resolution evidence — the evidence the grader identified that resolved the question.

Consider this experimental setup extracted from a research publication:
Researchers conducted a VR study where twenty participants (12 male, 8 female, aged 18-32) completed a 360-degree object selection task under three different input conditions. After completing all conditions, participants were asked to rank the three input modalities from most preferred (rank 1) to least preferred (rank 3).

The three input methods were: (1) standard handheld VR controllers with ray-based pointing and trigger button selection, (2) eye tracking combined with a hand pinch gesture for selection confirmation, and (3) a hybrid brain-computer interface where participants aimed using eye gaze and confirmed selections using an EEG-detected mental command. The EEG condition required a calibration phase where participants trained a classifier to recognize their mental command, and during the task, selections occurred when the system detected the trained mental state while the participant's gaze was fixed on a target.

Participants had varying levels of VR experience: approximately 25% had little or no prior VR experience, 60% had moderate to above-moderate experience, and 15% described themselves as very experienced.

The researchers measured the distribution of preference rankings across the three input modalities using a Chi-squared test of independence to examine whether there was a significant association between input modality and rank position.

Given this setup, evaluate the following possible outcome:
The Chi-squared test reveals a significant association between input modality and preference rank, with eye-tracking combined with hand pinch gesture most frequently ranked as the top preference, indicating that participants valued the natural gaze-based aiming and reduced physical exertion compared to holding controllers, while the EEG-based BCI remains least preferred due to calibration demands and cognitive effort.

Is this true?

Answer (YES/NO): NO